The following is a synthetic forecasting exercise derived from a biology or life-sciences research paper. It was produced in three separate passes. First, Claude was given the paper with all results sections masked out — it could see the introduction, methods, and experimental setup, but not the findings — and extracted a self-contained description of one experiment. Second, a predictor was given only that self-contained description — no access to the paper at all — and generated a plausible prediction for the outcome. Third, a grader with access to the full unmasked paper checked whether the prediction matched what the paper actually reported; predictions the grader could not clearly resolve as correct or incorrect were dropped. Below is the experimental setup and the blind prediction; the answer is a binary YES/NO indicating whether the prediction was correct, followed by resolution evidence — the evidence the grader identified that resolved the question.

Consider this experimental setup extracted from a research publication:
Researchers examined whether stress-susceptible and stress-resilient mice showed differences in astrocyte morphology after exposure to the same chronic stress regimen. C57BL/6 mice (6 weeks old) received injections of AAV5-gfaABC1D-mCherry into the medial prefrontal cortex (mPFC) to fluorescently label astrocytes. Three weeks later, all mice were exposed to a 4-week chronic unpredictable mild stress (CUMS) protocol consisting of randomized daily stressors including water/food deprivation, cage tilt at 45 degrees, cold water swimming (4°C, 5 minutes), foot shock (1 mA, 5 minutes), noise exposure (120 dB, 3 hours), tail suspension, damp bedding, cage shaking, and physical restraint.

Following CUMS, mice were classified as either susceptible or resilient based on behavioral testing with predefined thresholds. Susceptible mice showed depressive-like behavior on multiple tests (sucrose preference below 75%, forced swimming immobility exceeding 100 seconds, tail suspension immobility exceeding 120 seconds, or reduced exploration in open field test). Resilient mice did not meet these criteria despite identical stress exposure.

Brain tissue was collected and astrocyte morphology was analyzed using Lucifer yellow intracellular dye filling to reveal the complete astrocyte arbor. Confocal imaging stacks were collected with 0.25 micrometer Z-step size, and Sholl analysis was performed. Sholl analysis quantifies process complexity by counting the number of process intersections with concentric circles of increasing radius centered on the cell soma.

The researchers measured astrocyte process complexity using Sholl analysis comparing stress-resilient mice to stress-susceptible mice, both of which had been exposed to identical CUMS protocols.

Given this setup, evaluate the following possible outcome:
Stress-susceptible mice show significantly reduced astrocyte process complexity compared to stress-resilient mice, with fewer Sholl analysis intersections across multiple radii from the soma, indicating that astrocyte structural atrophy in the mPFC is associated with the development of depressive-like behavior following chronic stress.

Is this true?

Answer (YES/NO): YES